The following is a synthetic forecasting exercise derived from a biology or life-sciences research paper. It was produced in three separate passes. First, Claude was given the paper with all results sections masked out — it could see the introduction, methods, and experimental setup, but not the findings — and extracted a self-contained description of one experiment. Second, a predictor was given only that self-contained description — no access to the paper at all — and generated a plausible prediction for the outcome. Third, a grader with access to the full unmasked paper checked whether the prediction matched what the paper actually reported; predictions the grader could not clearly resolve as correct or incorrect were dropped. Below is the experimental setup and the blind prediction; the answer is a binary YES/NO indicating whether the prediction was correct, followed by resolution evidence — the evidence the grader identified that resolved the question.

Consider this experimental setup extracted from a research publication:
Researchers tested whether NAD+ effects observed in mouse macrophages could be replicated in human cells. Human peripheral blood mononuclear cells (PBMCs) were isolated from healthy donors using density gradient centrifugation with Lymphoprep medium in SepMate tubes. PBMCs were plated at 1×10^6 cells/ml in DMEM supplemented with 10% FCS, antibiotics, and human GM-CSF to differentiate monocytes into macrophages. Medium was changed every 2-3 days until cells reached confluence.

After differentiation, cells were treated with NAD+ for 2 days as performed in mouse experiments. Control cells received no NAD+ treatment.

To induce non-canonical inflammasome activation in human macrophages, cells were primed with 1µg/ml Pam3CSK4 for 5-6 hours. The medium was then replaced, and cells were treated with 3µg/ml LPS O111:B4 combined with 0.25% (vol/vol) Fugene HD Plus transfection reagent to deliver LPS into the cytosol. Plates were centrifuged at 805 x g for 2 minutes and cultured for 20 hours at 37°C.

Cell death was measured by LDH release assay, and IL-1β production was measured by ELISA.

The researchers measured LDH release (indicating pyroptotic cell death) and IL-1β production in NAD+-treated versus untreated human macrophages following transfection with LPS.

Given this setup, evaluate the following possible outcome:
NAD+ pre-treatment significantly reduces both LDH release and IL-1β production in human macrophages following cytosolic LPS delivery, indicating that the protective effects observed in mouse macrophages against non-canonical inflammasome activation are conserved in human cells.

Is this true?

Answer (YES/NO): YES